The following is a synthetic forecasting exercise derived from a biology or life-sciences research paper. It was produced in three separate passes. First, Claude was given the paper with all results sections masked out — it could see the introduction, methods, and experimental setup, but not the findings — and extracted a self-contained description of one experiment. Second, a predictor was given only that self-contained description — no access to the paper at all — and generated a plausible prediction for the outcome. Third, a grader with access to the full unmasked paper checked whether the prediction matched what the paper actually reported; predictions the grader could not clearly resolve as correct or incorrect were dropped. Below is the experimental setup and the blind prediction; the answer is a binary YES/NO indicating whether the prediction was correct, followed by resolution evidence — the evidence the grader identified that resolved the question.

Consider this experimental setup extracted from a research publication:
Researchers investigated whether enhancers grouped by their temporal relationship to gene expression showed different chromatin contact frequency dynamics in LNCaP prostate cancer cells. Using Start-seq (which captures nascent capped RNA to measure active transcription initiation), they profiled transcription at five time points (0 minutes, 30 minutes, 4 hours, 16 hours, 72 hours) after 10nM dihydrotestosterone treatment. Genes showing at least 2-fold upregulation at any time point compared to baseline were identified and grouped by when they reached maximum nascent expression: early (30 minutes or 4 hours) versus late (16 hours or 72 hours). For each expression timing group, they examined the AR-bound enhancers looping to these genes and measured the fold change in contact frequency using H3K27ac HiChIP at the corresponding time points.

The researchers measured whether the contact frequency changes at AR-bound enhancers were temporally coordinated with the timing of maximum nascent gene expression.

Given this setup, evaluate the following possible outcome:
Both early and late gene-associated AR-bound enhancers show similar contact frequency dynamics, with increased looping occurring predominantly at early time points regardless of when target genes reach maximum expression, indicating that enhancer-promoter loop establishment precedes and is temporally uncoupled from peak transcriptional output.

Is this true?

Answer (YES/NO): NO